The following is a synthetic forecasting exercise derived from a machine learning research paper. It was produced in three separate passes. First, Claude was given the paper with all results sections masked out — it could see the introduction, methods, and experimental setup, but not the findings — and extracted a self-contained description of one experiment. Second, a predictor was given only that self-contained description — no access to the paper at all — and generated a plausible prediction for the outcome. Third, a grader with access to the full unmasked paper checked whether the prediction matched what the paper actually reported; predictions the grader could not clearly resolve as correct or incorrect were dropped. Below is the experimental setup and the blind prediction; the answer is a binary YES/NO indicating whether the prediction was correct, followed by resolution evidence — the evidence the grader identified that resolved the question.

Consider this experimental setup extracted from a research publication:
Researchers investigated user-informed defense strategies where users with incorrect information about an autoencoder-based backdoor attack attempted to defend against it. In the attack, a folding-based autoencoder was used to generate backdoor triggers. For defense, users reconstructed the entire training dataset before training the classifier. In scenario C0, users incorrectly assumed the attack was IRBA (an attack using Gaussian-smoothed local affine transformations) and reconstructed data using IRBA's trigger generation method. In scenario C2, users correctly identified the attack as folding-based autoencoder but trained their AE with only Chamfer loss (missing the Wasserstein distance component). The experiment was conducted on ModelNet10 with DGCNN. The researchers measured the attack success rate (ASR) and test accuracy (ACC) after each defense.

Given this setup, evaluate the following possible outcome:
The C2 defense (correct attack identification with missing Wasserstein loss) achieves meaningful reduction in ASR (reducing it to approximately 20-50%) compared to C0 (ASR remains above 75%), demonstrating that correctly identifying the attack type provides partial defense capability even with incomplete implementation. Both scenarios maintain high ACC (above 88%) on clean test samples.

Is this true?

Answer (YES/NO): NO